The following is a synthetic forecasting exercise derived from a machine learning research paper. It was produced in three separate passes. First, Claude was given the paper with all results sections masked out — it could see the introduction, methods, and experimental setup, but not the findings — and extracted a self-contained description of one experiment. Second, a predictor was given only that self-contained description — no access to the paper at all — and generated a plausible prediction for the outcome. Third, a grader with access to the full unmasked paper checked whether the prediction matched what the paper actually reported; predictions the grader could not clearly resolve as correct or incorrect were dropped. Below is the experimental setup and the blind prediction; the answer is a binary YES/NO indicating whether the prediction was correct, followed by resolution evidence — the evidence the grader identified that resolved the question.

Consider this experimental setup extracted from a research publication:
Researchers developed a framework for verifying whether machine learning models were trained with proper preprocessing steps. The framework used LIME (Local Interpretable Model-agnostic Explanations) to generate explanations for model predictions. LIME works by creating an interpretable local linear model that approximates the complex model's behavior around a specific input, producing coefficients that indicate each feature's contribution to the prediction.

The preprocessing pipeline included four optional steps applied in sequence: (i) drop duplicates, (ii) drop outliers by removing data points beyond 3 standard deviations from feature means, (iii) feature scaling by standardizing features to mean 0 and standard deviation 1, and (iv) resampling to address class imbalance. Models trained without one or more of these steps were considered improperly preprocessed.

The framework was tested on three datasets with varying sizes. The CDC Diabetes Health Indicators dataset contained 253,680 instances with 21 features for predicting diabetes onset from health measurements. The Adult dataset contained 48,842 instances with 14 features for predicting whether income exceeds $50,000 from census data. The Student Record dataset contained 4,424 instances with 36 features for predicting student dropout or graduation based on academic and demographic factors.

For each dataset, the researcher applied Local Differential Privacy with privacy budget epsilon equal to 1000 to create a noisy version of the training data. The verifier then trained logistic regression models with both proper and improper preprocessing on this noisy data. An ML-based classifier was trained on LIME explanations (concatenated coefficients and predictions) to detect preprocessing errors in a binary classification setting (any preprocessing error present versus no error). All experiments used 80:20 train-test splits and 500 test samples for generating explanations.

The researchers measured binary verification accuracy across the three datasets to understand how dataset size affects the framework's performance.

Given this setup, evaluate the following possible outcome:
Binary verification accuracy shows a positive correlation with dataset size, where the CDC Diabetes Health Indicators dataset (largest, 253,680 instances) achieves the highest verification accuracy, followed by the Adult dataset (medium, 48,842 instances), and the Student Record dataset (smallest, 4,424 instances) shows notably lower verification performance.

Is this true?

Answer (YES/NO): NO